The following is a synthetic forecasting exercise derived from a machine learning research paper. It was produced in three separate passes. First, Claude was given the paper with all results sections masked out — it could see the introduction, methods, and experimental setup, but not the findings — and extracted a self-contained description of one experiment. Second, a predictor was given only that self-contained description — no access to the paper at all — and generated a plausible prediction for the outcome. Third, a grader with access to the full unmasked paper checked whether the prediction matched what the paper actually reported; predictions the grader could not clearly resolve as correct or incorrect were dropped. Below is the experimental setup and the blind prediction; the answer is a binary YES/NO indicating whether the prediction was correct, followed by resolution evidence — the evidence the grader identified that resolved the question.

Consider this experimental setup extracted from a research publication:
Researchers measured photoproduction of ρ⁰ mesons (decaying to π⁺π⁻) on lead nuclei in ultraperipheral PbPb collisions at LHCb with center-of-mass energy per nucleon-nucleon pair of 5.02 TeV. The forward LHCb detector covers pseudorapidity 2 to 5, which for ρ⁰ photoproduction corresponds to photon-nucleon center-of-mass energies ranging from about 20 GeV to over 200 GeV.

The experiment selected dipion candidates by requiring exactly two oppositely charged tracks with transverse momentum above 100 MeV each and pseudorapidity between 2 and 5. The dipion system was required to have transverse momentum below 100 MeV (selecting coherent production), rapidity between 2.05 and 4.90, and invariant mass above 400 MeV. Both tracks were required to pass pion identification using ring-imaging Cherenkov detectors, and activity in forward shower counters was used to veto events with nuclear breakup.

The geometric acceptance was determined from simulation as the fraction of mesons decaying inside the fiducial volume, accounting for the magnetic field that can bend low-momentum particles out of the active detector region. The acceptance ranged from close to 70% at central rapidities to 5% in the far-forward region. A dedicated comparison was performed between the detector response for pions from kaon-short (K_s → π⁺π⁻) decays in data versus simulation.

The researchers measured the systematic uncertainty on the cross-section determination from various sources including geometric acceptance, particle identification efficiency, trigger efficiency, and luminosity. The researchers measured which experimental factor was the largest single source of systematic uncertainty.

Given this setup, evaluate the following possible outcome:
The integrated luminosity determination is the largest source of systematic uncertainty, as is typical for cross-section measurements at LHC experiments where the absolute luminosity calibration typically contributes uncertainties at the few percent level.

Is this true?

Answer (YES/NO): NO